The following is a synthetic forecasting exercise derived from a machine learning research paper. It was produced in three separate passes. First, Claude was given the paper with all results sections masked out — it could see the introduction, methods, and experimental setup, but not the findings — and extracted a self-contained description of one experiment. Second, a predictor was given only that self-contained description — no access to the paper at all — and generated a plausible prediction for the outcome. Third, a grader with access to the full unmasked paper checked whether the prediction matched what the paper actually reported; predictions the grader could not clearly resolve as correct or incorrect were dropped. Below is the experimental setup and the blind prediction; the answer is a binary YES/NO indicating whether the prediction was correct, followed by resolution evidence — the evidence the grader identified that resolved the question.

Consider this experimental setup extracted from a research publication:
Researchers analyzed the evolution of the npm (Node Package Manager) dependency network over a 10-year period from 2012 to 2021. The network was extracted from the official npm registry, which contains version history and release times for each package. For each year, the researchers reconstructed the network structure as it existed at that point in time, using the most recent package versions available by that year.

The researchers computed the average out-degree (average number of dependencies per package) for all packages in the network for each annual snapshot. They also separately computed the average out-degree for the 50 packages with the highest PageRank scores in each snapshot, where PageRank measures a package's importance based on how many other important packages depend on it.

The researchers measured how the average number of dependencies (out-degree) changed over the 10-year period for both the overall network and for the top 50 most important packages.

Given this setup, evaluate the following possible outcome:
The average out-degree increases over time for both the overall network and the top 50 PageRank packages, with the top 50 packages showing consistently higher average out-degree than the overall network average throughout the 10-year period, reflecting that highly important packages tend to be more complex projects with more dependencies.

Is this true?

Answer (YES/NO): NO